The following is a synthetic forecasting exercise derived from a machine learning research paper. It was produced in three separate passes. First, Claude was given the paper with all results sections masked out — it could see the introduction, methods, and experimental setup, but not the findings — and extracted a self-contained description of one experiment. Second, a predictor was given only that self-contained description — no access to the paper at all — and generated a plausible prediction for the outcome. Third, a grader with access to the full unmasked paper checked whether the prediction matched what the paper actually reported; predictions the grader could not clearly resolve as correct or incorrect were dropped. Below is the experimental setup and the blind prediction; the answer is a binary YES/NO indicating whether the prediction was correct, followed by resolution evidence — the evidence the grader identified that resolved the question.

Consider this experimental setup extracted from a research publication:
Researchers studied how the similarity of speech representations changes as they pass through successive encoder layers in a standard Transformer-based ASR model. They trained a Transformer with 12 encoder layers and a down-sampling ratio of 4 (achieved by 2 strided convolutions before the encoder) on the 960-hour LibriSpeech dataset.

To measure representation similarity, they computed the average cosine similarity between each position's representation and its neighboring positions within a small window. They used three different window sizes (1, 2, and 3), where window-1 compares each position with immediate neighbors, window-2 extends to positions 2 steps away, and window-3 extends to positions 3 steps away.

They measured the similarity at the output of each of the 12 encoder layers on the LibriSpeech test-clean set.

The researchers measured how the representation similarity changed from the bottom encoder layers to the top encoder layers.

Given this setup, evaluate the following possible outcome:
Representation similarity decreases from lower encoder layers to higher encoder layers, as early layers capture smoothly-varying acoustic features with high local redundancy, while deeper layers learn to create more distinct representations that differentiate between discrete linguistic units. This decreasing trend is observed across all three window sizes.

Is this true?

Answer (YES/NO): NO